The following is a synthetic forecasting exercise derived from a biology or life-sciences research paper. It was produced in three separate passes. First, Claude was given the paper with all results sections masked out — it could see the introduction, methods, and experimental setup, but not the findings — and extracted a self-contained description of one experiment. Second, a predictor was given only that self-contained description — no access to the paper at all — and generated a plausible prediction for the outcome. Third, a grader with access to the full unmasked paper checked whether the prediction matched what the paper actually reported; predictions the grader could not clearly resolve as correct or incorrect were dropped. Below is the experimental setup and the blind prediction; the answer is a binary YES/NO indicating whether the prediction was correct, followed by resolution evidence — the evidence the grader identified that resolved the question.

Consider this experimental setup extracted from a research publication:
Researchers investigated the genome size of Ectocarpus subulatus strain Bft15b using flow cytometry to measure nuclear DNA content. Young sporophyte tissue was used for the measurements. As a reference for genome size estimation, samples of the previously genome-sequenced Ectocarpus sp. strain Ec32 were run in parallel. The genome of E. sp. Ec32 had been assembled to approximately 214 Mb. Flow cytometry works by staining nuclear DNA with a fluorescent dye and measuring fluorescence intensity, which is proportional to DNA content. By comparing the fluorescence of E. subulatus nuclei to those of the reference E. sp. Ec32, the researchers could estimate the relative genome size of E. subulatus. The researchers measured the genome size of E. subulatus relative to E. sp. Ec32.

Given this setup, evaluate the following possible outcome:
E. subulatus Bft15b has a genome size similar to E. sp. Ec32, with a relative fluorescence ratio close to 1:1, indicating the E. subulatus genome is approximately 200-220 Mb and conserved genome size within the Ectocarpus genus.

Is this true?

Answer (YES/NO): NO